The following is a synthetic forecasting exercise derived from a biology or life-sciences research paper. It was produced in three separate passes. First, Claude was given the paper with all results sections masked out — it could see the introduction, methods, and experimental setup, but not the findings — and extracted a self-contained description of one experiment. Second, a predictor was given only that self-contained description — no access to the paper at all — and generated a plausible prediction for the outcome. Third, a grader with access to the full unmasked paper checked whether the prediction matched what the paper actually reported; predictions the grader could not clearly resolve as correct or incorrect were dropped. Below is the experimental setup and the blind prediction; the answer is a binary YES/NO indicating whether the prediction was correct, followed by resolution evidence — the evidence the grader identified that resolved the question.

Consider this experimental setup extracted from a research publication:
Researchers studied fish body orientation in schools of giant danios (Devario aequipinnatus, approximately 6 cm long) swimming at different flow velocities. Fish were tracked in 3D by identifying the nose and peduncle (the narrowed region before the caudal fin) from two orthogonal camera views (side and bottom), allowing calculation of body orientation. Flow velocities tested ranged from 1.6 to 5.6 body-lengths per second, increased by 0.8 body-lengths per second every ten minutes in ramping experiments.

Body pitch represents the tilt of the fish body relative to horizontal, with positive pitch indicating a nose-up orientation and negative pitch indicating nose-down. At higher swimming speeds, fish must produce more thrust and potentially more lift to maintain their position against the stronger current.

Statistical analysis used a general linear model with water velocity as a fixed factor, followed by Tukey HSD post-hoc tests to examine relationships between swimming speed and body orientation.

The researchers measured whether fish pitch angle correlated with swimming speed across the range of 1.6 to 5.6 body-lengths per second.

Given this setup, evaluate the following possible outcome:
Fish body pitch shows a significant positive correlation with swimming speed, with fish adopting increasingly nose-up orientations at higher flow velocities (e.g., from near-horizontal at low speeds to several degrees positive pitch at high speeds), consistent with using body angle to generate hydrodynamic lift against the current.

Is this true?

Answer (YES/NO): NO